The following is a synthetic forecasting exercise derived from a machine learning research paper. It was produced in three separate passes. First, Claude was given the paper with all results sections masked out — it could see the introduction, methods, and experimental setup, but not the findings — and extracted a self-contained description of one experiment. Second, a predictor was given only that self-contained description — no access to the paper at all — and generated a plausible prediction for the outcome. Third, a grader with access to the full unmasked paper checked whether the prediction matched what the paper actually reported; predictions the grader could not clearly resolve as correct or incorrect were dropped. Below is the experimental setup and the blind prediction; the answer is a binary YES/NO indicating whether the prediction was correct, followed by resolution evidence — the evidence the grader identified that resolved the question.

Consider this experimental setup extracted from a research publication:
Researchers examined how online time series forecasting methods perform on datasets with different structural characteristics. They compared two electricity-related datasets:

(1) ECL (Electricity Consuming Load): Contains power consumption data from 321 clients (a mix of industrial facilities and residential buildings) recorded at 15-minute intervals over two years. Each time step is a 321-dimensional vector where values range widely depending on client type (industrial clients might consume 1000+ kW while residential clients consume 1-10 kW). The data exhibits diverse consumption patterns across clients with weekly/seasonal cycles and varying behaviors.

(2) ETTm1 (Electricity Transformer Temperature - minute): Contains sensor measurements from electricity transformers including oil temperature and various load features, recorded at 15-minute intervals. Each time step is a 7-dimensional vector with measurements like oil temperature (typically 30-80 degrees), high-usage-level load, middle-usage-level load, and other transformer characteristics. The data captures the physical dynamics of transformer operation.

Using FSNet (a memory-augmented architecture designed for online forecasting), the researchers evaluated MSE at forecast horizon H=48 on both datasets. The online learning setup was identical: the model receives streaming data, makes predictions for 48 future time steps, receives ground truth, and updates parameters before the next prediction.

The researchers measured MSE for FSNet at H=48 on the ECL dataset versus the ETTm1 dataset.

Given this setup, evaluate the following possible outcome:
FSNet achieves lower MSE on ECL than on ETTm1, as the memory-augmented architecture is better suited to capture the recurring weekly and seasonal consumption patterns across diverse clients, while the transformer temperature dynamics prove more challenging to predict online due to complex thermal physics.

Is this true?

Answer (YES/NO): NO